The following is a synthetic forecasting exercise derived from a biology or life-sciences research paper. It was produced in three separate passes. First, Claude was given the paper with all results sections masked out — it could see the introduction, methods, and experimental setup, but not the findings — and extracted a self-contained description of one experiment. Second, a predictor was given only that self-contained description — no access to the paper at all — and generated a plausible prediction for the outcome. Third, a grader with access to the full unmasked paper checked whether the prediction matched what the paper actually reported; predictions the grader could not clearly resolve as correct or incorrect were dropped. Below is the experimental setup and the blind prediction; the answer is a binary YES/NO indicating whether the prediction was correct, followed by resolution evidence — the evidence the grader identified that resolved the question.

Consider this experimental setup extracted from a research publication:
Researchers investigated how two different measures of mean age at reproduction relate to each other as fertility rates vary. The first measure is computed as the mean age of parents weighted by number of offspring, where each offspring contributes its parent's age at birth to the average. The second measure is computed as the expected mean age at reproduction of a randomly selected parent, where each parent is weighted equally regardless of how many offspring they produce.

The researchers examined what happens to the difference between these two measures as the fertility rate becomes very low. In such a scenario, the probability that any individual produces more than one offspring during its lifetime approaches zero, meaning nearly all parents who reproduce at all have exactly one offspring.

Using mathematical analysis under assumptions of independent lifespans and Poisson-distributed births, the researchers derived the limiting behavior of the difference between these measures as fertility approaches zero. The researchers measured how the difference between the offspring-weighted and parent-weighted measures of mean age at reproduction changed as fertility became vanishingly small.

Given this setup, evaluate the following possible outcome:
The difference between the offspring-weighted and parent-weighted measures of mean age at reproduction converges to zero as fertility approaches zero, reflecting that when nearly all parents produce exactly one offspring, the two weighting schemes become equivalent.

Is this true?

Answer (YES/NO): YES